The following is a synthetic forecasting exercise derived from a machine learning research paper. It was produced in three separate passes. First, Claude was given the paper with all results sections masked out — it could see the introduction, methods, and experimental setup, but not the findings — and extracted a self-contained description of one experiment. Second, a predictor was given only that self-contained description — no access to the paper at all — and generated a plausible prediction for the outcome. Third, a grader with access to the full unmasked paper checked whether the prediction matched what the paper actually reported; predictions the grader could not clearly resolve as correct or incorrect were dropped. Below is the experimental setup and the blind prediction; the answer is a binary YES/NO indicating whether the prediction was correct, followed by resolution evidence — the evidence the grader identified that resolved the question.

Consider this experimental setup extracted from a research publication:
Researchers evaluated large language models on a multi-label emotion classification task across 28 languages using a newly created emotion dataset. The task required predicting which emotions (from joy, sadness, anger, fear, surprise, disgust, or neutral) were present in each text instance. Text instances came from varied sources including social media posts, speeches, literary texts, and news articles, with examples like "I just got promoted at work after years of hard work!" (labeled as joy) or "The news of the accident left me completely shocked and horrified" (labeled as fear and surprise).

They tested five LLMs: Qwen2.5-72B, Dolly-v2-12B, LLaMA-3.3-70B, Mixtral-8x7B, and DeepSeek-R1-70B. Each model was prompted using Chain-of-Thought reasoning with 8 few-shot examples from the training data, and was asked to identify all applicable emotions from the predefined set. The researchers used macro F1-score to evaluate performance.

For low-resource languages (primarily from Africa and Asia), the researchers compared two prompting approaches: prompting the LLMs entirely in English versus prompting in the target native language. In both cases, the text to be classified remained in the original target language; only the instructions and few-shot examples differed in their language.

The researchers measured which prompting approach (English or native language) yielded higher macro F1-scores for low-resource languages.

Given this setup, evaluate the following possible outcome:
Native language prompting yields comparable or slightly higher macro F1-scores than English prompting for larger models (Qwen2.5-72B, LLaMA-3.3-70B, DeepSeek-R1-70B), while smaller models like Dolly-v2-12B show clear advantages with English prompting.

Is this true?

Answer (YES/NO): NO